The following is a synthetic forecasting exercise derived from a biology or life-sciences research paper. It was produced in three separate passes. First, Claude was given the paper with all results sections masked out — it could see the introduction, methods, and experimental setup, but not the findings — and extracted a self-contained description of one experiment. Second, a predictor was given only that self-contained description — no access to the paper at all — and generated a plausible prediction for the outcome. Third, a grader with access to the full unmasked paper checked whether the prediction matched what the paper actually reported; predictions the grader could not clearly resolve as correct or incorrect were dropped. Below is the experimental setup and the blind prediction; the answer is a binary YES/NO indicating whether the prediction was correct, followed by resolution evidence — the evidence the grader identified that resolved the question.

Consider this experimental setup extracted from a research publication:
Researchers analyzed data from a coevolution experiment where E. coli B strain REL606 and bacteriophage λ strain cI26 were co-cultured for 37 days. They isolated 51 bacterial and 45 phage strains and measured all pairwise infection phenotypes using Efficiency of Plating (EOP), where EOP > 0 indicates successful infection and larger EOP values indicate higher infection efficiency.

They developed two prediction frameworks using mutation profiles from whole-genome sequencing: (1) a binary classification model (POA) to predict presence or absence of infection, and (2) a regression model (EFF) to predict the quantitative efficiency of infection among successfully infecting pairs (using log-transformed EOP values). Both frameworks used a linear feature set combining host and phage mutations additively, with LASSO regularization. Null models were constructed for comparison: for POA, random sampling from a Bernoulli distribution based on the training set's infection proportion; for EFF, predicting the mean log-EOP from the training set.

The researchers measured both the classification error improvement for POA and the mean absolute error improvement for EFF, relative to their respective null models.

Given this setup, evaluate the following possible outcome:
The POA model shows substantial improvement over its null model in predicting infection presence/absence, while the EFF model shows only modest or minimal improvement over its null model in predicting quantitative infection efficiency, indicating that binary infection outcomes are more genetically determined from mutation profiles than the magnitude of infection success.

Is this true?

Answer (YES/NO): NO